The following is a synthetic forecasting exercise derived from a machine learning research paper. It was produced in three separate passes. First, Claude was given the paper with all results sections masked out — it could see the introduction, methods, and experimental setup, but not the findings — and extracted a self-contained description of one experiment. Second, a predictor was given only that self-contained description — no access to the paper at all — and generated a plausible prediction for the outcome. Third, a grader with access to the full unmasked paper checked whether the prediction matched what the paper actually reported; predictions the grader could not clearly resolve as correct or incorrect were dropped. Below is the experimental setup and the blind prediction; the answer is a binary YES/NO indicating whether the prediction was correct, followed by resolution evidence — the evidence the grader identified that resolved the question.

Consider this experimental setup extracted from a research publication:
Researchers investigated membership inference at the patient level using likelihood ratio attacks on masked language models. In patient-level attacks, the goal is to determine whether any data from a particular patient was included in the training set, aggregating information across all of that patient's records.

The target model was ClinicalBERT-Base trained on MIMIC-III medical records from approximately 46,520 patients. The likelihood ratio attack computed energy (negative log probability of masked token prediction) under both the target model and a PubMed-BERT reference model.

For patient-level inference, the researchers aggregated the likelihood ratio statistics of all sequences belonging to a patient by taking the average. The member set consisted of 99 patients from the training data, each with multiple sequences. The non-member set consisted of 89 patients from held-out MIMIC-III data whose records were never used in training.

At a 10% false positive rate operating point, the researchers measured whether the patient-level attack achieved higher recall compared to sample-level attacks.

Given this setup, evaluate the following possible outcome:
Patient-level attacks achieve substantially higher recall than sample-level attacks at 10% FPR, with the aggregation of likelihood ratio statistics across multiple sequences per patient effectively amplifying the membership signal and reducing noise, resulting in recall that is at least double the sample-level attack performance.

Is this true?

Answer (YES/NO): NO